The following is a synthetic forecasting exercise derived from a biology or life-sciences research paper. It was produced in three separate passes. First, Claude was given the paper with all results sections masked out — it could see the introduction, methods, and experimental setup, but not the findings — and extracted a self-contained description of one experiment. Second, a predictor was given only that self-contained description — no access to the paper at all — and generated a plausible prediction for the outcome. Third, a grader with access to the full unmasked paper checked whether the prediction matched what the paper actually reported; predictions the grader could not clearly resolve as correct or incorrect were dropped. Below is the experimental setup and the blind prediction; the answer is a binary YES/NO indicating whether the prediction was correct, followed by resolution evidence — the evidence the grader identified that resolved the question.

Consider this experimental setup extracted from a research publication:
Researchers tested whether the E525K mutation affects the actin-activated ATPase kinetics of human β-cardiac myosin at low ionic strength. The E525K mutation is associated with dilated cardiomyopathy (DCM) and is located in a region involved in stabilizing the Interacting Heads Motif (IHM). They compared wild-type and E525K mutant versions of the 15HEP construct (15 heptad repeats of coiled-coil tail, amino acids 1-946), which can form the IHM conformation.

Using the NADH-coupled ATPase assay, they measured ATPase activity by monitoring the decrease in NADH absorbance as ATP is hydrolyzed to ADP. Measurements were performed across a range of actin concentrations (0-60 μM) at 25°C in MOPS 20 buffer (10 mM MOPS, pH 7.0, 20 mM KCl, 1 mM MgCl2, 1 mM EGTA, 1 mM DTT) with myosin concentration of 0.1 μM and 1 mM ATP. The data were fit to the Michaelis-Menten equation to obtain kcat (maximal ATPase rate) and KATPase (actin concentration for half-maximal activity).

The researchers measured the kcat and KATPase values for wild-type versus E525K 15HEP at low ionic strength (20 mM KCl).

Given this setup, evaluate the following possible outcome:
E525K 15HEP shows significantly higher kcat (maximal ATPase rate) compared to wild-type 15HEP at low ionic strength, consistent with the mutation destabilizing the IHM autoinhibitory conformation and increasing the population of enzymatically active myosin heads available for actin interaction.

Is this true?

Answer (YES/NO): NO